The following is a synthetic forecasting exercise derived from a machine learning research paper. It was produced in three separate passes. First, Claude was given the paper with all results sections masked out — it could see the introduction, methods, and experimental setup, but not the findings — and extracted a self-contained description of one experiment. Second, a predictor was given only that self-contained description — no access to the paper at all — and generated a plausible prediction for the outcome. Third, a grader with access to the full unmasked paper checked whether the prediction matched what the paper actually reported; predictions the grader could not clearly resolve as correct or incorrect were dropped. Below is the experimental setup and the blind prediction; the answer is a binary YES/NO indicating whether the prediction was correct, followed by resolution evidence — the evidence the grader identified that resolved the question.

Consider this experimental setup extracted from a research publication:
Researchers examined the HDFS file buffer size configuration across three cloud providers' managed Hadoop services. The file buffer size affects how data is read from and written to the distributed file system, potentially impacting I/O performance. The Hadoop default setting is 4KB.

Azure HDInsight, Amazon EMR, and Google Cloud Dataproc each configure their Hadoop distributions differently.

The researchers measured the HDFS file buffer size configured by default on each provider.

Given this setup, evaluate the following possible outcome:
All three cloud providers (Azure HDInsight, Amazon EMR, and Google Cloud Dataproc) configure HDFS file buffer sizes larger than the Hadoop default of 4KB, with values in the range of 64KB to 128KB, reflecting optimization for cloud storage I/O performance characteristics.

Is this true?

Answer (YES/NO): NO